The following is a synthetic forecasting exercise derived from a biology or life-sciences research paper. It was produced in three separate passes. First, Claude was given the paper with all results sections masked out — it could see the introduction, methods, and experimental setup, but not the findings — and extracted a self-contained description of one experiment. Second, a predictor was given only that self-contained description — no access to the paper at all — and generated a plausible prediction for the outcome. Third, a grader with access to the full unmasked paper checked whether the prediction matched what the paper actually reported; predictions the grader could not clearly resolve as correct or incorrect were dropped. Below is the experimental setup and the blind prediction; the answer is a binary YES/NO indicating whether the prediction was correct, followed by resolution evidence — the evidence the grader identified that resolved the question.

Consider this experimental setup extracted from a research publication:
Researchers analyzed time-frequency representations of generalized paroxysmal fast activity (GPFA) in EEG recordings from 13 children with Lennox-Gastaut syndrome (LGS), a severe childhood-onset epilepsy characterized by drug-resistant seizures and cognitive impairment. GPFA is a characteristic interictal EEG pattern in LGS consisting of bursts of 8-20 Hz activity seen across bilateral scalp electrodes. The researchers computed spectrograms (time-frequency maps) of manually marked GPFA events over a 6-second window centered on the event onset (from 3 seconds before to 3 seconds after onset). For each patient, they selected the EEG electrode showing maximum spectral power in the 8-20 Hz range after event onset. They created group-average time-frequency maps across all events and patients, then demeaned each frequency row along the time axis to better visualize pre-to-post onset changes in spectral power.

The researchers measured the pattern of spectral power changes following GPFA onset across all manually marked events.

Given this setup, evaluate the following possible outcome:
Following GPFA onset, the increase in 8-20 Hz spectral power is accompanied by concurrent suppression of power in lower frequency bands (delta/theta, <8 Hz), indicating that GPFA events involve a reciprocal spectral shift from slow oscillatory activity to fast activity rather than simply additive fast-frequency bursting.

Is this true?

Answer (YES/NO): NO